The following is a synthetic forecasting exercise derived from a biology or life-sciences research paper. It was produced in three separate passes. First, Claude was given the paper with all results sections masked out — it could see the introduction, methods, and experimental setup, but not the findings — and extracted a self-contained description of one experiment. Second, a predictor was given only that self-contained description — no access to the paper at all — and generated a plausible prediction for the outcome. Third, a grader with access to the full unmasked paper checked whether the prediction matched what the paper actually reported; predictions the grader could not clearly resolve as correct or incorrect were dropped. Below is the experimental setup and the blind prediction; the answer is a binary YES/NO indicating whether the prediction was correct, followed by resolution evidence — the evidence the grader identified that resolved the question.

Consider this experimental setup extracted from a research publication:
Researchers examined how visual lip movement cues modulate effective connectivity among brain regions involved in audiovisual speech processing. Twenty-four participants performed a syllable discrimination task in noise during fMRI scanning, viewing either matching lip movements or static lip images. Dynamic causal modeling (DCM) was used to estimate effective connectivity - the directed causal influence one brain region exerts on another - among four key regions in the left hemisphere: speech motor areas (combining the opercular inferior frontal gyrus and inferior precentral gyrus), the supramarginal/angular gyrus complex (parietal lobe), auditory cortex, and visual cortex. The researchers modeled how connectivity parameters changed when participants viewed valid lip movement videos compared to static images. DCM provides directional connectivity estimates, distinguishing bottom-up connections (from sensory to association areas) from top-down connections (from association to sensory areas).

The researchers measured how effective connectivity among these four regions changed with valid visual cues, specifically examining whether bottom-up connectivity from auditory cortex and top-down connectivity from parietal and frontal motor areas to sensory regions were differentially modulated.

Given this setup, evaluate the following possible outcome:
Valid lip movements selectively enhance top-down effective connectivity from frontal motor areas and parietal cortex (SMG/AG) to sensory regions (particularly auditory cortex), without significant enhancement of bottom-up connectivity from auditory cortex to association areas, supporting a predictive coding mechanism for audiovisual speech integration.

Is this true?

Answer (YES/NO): NO